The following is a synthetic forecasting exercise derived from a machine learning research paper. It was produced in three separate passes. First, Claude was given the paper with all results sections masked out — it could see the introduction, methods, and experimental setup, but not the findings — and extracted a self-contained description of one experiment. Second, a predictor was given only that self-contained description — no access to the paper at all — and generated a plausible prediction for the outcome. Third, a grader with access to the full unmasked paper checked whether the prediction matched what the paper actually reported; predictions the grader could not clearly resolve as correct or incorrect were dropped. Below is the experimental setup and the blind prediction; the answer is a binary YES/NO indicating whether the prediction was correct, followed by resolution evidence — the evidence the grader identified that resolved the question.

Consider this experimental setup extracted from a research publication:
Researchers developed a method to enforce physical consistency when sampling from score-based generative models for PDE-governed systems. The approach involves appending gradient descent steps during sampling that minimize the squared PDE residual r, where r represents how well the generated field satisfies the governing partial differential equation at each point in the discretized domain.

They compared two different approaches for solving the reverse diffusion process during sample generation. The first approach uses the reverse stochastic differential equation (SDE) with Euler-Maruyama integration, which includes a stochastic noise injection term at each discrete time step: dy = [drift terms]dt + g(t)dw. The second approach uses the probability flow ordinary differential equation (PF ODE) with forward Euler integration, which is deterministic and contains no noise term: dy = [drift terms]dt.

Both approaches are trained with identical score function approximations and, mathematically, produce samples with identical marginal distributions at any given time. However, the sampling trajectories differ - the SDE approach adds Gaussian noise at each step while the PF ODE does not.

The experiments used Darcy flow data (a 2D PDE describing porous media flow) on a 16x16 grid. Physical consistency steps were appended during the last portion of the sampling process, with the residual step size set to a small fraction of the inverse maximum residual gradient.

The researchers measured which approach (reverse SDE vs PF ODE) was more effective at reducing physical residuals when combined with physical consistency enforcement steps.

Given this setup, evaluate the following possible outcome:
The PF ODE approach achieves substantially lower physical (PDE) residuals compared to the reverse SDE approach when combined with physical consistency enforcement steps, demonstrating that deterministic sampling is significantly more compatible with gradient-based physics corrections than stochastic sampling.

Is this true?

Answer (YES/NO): YES